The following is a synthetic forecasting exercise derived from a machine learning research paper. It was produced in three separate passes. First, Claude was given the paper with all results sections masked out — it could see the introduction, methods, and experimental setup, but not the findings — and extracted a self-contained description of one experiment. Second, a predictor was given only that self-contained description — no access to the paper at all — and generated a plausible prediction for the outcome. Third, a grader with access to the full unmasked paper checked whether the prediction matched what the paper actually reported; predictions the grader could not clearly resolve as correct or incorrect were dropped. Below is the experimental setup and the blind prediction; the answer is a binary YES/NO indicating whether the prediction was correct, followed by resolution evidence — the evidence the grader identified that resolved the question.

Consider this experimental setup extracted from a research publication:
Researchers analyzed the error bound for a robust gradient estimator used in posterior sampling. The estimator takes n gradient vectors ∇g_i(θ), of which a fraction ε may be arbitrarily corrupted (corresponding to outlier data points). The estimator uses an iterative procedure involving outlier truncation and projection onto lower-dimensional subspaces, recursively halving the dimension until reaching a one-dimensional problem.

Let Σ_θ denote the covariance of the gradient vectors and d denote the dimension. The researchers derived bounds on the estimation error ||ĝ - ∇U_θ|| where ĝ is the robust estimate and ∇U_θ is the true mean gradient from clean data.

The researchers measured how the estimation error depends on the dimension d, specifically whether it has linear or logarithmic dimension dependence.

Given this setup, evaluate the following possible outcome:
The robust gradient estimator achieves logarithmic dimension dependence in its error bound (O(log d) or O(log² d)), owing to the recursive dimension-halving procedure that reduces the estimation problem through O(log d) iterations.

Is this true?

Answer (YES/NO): NO